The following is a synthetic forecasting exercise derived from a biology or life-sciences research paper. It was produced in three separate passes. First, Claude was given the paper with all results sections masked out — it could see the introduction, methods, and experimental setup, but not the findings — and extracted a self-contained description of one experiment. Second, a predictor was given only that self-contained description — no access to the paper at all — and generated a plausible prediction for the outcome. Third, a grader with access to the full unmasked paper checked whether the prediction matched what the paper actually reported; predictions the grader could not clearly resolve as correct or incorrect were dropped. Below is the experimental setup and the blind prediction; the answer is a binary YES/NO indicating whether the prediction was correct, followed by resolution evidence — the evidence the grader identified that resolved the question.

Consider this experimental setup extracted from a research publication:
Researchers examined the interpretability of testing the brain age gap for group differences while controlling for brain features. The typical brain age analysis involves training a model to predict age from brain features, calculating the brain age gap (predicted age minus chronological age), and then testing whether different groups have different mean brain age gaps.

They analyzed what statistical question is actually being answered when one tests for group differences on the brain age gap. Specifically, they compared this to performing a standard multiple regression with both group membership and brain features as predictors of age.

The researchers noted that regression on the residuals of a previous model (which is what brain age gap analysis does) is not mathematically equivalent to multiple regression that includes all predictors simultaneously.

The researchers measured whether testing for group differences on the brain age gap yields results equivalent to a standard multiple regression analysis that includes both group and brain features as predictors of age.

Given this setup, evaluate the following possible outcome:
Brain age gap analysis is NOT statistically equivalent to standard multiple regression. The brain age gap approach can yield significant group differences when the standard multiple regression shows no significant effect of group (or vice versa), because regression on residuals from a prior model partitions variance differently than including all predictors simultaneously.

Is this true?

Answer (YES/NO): YES